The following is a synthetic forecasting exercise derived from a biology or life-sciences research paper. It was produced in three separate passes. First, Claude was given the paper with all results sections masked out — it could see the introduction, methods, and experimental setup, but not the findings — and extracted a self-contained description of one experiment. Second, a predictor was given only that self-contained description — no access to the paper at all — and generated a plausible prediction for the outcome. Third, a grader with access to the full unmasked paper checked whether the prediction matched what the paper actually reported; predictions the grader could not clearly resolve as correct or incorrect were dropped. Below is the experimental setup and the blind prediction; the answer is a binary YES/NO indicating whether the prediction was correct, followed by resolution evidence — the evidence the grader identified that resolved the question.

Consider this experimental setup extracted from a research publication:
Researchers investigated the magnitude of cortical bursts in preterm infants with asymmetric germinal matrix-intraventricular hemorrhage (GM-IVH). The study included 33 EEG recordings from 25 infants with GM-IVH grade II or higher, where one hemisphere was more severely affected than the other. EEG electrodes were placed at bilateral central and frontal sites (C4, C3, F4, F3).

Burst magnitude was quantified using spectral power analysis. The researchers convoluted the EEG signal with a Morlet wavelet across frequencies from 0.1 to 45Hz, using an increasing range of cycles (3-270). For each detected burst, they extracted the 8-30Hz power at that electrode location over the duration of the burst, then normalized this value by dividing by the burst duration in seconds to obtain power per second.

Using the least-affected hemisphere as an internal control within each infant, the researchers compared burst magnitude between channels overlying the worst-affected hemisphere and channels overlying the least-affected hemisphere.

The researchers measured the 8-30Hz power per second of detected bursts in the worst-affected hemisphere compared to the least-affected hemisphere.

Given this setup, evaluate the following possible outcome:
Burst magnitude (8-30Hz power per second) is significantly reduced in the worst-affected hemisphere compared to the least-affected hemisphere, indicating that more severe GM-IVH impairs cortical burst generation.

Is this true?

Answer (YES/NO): NO